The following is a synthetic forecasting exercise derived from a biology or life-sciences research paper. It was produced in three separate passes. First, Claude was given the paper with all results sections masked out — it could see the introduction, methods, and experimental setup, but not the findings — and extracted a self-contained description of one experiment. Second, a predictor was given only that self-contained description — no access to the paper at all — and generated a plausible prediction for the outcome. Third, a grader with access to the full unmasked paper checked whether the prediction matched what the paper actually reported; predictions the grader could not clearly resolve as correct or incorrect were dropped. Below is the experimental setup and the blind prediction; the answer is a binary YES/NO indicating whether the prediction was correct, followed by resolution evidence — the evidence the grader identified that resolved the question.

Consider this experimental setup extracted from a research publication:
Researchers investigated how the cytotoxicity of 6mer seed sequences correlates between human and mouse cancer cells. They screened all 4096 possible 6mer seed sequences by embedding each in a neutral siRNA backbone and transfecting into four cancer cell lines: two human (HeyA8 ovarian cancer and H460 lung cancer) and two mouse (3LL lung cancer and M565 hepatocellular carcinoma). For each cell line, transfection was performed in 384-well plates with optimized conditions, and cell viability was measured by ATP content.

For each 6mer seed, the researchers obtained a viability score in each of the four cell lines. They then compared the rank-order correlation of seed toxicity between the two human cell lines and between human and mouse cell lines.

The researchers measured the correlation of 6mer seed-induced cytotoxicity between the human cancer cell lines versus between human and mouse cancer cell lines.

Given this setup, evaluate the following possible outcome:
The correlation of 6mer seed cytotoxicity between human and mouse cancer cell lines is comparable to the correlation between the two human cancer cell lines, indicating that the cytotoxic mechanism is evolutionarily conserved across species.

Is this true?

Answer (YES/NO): YES